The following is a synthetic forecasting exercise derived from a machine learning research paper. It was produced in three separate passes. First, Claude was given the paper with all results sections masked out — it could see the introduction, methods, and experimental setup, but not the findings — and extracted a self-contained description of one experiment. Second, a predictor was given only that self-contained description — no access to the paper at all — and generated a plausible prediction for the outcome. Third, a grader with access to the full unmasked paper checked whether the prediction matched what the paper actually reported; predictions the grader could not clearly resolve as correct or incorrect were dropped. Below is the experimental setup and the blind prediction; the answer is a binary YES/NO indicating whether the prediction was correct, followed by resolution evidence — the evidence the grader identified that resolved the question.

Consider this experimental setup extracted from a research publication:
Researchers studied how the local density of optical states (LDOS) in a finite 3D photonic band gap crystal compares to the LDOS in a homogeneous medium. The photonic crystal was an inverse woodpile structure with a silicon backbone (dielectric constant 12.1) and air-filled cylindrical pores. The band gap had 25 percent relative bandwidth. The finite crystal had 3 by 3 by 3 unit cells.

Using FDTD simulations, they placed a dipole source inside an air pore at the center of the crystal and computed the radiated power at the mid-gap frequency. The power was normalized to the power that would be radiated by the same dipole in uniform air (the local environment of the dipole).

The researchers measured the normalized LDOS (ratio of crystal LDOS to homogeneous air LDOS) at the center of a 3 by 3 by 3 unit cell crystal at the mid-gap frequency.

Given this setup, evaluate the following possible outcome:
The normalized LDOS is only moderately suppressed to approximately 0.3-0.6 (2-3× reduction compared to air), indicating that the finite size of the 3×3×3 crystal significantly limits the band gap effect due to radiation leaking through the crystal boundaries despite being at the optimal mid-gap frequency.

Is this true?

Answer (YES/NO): NO